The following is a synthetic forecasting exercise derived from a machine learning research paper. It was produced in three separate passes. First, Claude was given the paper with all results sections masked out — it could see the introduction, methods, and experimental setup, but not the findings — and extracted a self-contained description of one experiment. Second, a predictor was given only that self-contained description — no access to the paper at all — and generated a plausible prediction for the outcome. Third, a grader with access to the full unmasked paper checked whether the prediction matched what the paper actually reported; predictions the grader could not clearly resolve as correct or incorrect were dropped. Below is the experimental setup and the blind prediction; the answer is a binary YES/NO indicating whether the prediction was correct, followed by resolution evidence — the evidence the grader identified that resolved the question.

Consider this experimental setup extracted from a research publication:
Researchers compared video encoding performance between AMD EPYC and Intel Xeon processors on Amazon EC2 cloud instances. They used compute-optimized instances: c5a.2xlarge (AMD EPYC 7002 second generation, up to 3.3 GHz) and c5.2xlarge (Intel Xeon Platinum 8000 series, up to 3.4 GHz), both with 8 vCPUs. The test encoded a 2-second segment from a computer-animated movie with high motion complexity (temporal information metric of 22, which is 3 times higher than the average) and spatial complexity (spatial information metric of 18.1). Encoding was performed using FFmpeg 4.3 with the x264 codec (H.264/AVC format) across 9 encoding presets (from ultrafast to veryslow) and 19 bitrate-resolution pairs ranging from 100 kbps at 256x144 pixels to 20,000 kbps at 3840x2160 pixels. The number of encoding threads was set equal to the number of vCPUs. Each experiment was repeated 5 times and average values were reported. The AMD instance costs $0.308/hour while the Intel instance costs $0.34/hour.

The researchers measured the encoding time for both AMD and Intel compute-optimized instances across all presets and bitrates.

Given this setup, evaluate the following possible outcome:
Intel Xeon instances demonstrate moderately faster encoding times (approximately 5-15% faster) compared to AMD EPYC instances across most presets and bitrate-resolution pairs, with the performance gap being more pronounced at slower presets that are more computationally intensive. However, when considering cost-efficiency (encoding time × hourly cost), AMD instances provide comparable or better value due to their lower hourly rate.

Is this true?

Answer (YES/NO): NO